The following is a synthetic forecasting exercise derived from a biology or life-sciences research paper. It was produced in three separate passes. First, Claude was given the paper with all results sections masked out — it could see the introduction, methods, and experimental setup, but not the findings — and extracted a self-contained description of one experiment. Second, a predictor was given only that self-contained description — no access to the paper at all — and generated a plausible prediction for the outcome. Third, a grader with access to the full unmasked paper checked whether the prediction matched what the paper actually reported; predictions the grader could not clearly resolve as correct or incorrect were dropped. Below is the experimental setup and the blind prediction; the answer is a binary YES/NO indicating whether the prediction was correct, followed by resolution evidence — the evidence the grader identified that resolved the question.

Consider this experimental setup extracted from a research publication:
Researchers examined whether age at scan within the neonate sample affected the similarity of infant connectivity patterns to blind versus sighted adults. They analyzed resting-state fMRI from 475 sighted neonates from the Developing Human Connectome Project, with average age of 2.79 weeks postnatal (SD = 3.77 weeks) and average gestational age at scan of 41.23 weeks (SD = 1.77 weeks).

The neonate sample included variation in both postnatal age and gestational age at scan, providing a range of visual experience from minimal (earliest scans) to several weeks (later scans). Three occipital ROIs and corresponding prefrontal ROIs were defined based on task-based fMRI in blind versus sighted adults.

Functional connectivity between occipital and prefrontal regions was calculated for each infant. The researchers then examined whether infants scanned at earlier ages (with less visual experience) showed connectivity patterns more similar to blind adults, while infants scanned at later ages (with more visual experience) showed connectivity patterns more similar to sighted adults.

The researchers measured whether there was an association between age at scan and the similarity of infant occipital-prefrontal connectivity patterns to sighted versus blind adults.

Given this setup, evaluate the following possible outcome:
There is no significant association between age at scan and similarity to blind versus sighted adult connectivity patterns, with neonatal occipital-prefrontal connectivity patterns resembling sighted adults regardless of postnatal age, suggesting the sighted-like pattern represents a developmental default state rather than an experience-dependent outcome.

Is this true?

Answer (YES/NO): NO